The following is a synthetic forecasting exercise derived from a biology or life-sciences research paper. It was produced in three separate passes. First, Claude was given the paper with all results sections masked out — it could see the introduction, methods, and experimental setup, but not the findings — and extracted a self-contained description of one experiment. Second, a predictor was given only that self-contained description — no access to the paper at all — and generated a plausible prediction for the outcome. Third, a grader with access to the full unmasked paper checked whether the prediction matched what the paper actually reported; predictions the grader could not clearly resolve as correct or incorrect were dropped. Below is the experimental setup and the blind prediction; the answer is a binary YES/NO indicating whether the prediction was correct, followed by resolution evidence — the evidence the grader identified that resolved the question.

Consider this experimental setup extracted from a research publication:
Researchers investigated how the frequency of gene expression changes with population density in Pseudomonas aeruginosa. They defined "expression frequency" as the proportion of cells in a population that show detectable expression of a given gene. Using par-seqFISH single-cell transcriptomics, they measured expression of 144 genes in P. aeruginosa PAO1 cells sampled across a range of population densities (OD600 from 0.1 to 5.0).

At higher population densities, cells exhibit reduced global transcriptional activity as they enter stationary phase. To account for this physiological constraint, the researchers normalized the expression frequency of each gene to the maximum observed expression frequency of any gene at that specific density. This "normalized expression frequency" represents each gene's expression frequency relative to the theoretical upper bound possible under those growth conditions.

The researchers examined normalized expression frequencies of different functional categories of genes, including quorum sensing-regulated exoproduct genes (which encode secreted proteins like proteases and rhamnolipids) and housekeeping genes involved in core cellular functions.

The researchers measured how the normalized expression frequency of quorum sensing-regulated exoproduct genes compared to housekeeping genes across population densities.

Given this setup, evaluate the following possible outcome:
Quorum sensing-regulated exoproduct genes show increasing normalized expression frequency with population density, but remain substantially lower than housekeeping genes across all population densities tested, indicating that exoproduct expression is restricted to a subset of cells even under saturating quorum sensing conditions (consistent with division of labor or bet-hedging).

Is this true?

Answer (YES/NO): NO